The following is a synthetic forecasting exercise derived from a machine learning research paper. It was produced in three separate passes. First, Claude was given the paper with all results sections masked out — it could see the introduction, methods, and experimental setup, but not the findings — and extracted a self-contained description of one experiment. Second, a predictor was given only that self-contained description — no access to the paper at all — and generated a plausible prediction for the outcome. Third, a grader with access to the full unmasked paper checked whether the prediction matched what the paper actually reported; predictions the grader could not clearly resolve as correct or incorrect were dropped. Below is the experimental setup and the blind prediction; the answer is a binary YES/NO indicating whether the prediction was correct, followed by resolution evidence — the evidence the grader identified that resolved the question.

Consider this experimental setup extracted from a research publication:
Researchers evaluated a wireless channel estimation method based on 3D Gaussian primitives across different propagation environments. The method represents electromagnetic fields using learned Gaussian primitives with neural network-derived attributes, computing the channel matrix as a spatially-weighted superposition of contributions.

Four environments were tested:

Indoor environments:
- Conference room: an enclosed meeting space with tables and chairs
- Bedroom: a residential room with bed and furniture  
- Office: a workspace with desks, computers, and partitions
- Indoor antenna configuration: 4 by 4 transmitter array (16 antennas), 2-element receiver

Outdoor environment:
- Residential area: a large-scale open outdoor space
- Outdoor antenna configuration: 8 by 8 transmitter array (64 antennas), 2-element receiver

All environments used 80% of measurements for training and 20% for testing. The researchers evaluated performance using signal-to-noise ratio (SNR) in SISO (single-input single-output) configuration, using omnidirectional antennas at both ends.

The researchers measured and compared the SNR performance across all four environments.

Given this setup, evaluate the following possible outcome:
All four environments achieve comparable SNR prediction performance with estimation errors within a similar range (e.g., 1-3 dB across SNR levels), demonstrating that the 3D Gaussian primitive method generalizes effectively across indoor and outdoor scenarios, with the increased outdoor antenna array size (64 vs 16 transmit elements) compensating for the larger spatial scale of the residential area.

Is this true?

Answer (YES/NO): NO